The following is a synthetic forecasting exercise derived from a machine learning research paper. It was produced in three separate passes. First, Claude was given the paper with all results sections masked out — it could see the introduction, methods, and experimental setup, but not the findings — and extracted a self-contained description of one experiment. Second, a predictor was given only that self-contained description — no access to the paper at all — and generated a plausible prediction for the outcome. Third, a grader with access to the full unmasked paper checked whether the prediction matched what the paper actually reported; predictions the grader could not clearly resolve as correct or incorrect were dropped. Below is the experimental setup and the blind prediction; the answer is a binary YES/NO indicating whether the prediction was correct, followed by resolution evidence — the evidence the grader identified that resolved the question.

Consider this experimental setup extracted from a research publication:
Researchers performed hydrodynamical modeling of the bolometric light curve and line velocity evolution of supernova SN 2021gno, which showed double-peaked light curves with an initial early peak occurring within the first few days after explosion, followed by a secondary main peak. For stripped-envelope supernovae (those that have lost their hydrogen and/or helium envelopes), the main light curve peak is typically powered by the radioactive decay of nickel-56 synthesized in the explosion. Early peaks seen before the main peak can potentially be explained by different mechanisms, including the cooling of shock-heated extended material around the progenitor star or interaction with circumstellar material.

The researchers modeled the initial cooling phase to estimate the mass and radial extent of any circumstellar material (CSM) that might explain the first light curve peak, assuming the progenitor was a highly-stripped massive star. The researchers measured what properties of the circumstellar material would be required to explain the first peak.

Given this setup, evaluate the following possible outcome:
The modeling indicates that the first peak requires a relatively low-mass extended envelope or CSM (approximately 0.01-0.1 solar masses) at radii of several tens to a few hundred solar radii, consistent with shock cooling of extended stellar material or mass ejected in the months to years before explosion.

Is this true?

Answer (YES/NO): NO